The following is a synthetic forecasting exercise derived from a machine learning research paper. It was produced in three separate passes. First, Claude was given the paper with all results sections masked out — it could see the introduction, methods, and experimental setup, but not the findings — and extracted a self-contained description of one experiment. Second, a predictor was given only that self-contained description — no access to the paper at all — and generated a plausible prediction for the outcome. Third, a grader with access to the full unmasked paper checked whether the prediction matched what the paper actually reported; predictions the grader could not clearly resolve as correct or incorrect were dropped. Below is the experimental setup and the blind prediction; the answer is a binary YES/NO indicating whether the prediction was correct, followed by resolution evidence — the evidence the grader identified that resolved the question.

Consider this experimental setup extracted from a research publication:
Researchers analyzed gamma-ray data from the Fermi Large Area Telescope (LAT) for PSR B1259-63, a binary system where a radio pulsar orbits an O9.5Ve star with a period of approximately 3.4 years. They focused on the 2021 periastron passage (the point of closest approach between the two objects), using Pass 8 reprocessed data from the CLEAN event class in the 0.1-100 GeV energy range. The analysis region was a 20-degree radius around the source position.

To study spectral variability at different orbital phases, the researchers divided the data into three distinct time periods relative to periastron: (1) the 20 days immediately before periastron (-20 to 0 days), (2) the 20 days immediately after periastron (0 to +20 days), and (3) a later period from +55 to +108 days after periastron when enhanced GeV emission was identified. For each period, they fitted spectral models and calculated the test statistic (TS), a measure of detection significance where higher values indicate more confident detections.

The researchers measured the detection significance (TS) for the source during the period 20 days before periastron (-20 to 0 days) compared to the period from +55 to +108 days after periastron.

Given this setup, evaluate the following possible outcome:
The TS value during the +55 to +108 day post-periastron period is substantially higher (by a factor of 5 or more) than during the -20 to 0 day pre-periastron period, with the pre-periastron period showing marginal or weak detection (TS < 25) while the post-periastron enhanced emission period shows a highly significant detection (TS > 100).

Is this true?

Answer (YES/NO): YES